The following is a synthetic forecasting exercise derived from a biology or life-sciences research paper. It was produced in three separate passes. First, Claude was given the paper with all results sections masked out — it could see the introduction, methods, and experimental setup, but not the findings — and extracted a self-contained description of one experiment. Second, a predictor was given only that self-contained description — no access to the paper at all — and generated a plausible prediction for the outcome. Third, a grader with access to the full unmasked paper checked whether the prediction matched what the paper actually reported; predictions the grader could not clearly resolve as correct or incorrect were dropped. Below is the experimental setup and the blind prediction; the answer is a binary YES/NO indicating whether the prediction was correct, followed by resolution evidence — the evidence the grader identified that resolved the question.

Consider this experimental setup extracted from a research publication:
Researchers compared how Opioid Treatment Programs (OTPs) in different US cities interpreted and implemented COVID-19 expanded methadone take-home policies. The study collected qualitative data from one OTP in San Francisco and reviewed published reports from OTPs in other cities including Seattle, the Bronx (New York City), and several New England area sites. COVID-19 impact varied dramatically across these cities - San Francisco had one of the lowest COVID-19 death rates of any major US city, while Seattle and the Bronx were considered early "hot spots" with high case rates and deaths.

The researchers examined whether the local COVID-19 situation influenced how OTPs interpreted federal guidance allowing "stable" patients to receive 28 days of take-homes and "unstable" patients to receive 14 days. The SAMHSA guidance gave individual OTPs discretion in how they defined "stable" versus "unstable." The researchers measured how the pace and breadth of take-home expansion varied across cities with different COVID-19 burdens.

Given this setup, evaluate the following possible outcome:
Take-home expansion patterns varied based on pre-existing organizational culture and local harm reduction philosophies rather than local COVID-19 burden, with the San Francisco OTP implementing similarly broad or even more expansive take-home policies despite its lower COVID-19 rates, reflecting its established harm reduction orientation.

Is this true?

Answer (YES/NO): NO